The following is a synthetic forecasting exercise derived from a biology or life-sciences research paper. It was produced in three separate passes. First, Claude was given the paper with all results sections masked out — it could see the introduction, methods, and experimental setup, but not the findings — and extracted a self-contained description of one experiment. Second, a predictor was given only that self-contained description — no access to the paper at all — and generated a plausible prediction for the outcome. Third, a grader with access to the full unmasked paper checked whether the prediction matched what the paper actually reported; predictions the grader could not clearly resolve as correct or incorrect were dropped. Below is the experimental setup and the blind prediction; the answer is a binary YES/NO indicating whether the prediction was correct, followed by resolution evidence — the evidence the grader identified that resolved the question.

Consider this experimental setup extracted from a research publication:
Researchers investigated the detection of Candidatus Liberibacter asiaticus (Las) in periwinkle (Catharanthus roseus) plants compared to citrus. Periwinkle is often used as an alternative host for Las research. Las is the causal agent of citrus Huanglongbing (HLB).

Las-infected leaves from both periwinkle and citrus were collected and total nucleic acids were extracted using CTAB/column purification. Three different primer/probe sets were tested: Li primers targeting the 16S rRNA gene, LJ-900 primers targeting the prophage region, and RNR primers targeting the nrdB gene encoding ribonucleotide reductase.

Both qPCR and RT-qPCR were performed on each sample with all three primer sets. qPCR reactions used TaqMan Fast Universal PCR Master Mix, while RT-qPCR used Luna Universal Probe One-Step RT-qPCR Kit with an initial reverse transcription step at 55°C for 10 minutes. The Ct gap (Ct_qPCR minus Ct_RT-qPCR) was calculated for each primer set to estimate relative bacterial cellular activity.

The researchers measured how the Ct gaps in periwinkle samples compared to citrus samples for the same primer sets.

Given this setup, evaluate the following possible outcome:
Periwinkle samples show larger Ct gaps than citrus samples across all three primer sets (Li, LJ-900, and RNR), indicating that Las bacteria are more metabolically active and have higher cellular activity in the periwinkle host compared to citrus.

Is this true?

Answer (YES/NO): NO